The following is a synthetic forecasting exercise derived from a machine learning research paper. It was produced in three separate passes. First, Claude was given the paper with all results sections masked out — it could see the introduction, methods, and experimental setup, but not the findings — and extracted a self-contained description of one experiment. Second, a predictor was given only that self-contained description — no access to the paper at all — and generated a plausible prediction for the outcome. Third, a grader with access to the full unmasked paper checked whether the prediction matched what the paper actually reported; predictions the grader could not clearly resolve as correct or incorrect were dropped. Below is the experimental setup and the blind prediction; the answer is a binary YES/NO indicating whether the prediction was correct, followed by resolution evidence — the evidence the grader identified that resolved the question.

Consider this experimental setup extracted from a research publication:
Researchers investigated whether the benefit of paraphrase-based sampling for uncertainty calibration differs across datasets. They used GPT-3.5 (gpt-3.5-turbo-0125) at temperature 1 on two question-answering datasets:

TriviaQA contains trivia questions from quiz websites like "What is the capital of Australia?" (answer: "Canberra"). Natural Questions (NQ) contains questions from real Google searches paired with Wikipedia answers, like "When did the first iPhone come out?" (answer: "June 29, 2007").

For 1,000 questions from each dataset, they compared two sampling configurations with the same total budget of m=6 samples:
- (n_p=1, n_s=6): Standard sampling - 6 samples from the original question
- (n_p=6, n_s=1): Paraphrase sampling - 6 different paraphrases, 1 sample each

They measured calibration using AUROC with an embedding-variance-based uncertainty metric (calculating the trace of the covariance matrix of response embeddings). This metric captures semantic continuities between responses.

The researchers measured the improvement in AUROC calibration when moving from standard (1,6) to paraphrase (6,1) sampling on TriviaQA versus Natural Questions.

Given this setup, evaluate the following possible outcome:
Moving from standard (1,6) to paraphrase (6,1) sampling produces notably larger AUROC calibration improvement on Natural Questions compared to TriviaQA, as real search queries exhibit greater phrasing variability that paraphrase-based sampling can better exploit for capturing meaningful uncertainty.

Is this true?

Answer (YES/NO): NO